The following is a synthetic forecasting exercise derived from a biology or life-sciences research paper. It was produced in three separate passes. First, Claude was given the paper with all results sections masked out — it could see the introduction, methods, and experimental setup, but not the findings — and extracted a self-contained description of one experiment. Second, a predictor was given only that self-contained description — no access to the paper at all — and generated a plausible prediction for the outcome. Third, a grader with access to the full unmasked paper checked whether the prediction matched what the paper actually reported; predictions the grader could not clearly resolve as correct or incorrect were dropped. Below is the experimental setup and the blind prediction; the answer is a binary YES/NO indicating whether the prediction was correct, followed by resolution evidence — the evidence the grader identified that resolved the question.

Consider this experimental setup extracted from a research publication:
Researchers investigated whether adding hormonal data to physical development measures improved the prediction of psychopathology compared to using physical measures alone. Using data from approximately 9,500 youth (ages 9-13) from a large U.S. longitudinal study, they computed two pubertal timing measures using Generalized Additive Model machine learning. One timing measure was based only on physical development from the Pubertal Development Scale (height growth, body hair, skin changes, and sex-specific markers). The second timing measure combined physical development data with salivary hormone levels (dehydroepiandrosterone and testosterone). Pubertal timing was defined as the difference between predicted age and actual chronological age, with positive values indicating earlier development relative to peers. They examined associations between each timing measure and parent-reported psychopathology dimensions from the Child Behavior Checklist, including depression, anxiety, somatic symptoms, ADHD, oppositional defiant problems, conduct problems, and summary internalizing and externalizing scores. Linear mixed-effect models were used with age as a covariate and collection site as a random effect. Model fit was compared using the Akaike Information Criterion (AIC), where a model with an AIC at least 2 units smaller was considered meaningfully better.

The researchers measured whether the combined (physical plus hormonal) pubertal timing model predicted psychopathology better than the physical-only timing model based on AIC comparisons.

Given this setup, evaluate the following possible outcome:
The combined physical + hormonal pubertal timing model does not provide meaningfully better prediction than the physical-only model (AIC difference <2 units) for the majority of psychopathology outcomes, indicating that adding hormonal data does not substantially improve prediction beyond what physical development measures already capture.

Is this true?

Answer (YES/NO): YES